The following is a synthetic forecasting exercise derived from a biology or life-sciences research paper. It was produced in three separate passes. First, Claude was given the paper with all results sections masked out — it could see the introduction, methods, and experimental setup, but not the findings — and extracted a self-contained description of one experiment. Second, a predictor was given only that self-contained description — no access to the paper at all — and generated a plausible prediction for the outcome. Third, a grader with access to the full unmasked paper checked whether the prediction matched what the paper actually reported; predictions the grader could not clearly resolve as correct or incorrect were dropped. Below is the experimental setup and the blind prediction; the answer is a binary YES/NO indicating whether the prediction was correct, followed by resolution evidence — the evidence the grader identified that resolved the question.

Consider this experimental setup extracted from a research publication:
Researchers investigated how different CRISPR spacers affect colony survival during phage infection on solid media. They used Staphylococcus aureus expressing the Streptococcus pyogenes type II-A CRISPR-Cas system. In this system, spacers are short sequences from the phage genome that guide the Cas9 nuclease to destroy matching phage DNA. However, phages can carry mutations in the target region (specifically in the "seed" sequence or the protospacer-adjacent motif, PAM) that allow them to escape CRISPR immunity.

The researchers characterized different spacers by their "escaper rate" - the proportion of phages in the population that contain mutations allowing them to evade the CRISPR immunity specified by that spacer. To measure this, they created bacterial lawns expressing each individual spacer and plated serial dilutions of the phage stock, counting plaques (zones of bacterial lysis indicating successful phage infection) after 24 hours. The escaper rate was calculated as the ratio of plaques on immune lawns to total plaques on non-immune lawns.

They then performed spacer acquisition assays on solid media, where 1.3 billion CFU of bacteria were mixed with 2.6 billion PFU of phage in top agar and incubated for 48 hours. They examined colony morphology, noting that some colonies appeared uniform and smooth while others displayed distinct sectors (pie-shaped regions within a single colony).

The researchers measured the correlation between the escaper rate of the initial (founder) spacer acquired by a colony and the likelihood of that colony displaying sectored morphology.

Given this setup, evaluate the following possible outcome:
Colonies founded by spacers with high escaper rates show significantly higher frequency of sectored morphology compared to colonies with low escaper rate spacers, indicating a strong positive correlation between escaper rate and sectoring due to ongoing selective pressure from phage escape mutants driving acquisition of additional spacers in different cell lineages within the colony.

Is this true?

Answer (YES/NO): YES